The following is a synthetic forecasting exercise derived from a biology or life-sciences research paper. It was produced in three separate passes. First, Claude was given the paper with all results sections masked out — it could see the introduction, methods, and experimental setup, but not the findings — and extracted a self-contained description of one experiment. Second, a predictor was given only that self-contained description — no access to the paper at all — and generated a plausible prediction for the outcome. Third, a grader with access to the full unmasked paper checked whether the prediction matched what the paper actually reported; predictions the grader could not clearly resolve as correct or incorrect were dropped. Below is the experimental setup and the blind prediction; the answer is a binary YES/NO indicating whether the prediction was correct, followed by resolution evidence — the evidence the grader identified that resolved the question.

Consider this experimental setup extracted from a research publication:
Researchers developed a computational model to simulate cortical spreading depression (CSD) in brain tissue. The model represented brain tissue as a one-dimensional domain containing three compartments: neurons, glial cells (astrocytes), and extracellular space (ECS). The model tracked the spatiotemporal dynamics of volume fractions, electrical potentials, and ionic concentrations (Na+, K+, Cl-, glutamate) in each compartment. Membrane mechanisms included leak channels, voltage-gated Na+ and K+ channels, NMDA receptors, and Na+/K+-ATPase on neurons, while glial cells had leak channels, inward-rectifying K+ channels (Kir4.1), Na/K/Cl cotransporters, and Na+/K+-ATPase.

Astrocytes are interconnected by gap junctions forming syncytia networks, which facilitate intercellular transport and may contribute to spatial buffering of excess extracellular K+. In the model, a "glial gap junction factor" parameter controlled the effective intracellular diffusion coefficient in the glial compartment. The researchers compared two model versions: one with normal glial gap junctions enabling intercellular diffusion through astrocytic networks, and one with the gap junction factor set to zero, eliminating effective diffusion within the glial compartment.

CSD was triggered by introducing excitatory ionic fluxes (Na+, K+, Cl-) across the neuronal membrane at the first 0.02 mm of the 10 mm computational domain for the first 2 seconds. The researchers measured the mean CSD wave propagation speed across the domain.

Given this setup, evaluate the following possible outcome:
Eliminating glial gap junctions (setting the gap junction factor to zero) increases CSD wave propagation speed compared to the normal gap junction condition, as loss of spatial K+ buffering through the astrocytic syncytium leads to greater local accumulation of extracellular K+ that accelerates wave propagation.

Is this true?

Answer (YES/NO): NO